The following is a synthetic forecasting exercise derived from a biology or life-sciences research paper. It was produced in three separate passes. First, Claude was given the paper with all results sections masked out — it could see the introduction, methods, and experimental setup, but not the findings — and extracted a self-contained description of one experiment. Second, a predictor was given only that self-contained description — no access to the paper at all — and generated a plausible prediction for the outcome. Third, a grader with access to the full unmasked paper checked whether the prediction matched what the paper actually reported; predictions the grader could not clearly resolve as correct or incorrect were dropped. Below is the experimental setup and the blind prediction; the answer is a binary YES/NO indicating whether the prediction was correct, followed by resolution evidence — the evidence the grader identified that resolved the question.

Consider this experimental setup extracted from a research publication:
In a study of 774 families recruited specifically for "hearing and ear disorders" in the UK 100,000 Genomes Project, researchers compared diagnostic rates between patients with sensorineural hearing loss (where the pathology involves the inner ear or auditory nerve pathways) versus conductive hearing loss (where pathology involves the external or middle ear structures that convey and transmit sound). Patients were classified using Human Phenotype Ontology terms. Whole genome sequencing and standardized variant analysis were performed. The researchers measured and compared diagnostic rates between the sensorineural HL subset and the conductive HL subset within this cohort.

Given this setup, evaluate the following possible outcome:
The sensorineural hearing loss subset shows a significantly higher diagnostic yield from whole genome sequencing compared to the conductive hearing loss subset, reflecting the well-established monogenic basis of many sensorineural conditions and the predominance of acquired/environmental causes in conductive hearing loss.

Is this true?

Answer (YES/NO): YES